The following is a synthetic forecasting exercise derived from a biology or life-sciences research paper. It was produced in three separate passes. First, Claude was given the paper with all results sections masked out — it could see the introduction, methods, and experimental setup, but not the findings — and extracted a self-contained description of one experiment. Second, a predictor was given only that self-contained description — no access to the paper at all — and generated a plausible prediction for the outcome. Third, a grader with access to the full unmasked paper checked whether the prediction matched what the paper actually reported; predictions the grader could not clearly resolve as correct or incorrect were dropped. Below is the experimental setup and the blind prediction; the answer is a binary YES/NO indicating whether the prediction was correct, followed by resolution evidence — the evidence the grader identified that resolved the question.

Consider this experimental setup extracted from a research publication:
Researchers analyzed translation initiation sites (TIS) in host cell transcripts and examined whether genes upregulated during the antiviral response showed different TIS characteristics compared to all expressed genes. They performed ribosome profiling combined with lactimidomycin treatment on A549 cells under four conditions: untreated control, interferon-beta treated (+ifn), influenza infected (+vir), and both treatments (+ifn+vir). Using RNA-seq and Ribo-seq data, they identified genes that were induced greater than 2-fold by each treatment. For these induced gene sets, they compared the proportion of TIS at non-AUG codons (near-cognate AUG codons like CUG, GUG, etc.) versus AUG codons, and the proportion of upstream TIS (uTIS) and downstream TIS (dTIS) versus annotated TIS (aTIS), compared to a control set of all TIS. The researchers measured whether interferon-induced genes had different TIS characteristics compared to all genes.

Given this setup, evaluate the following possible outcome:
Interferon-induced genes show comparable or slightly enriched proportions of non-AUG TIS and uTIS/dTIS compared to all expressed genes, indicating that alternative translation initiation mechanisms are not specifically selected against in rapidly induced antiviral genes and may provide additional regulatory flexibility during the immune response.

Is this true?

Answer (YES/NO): YES